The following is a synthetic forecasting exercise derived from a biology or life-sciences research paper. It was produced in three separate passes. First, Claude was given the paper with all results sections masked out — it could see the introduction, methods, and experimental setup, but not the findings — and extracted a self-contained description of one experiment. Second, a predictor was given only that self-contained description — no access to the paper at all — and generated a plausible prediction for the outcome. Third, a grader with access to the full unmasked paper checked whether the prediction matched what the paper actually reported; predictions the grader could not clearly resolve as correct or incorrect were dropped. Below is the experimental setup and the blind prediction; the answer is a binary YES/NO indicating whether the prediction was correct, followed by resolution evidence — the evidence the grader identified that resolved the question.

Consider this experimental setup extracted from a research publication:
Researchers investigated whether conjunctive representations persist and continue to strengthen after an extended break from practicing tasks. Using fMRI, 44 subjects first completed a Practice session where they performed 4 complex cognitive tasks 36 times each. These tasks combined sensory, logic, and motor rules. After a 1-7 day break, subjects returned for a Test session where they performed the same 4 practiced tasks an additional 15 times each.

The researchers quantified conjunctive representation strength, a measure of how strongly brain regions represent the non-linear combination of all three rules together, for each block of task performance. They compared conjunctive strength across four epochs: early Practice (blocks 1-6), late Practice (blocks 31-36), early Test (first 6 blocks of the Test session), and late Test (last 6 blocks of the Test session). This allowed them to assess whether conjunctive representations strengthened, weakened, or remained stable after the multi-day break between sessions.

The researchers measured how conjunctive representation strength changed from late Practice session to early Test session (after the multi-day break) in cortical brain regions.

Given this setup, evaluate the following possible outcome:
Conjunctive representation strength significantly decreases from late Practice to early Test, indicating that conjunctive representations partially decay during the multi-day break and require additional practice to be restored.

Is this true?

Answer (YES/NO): NO